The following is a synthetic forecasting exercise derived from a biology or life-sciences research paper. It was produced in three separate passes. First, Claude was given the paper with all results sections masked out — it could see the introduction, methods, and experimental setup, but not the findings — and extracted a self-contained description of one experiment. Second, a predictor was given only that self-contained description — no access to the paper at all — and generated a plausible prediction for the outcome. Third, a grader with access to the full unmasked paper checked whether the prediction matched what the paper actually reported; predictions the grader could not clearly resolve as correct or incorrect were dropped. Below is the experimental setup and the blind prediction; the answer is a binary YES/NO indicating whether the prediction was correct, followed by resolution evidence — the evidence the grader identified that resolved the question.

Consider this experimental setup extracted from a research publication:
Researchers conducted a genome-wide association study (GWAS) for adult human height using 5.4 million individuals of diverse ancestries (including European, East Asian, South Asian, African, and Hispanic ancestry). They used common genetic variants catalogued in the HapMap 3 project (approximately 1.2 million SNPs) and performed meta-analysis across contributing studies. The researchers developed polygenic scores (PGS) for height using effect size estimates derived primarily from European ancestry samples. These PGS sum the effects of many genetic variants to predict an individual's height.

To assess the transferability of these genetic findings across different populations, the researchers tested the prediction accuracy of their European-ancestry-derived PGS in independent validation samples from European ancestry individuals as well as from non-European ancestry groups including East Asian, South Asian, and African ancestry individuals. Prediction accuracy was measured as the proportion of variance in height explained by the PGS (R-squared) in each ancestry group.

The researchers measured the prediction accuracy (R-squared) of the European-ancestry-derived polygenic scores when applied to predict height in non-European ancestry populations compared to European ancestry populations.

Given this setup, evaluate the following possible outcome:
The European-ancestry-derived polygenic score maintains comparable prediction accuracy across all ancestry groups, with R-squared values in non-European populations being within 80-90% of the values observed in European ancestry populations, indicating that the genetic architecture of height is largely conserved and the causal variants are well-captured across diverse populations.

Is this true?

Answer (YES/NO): NO